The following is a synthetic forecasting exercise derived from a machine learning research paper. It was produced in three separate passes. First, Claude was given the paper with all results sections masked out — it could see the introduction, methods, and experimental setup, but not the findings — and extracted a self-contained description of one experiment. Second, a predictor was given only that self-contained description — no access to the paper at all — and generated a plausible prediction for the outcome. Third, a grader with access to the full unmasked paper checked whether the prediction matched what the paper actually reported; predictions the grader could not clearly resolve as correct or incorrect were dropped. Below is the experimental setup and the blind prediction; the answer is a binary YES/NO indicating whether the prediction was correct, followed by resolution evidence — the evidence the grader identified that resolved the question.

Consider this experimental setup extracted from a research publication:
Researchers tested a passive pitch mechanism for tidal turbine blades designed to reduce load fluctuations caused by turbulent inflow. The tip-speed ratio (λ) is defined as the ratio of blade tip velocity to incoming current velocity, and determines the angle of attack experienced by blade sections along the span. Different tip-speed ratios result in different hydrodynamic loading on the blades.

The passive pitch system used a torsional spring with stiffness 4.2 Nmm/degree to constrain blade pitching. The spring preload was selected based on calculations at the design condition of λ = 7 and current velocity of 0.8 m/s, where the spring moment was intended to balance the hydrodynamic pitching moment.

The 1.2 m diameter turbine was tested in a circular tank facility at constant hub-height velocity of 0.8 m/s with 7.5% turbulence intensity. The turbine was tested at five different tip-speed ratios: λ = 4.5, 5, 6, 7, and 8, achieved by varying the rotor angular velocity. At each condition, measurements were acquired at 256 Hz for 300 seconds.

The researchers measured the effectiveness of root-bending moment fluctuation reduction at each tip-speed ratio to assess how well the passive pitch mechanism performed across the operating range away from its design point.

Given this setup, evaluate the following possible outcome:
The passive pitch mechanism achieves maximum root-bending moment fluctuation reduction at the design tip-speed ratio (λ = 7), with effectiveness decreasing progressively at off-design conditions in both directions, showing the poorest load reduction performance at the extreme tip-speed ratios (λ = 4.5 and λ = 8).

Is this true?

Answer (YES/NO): NO